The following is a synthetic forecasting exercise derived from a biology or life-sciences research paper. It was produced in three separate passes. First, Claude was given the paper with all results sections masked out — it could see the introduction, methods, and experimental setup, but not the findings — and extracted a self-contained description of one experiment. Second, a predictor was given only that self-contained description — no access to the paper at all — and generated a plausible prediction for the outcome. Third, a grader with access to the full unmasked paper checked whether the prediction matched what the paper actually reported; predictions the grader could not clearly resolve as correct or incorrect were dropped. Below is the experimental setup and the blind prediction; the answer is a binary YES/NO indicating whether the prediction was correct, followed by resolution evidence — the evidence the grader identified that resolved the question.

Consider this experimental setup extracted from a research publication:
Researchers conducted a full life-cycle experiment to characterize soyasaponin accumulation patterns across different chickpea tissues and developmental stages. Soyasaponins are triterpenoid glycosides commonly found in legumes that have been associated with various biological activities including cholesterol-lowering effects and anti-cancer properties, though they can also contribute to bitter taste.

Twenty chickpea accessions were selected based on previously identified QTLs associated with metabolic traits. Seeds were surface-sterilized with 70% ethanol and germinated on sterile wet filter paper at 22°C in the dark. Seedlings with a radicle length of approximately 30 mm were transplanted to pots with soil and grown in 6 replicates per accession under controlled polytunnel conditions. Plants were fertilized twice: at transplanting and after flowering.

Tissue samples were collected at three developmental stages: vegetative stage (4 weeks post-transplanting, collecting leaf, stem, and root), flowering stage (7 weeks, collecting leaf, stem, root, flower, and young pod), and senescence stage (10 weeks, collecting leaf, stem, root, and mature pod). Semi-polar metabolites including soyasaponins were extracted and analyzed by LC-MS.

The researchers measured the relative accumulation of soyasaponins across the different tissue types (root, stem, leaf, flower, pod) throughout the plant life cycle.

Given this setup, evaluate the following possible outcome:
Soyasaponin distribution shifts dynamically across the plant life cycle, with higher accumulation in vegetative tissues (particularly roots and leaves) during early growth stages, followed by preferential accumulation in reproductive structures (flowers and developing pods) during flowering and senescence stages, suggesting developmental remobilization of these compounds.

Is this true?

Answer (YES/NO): NO